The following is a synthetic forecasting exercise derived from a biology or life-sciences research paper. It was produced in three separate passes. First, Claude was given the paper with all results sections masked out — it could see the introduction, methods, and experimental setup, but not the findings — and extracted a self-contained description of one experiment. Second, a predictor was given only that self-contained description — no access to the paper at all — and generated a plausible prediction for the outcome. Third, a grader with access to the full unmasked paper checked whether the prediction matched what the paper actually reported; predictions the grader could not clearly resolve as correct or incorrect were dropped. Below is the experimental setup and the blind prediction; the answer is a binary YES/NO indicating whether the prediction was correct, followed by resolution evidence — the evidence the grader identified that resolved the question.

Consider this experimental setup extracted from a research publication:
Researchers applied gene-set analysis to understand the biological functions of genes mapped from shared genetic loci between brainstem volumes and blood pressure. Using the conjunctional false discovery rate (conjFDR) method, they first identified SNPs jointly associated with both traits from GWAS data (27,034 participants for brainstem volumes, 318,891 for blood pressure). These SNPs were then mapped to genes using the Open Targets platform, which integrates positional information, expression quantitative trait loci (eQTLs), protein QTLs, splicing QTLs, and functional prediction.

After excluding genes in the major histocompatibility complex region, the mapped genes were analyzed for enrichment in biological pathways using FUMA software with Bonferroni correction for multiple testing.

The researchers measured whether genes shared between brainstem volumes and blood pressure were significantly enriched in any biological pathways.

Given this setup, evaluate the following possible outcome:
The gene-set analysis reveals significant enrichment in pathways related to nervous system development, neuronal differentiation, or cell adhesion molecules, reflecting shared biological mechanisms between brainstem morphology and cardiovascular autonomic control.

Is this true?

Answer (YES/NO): YES